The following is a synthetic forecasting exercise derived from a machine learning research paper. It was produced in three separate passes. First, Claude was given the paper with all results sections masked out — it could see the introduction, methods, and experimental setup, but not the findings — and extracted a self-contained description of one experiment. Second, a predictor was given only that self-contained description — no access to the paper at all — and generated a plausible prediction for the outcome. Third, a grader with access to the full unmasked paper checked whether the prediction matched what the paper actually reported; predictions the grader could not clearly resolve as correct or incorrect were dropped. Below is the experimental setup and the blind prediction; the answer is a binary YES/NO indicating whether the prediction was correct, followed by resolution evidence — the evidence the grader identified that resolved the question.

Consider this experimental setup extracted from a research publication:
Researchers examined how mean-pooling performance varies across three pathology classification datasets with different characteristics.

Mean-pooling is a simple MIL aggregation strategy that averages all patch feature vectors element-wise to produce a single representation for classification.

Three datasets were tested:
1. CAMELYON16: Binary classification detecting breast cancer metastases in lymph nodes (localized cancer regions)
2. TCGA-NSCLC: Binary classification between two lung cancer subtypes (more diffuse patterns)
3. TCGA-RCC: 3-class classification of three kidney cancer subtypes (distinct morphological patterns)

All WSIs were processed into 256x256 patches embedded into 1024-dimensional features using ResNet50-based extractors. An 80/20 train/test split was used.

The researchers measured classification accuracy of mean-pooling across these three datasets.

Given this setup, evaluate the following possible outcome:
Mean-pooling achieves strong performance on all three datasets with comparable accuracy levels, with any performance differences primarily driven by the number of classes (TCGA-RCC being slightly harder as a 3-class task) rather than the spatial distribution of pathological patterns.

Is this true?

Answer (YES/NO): NO